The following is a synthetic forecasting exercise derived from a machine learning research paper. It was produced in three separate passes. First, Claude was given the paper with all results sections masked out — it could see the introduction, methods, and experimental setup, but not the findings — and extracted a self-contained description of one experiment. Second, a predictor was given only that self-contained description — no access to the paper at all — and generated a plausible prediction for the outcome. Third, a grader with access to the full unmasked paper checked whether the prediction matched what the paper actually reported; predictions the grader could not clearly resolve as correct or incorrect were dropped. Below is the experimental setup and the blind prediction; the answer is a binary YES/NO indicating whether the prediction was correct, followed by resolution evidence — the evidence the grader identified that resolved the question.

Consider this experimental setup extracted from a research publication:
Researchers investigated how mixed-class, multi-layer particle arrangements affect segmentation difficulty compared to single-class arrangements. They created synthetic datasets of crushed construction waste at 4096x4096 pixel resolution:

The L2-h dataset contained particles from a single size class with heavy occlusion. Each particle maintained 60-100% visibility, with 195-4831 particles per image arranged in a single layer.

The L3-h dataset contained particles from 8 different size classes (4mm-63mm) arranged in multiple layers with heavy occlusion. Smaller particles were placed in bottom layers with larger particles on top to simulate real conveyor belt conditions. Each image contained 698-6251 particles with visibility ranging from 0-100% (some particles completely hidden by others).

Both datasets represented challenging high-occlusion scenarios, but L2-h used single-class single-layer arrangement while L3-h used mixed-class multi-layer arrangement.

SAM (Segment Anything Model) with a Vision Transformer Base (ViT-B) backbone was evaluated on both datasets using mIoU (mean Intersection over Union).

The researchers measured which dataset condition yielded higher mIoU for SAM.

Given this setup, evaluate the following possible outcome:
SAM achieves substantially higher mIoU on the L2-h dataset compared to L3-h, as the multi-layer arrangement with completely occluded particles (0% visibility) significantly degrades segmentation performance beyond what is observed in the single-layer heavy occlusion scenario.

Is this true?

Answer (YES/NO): YES